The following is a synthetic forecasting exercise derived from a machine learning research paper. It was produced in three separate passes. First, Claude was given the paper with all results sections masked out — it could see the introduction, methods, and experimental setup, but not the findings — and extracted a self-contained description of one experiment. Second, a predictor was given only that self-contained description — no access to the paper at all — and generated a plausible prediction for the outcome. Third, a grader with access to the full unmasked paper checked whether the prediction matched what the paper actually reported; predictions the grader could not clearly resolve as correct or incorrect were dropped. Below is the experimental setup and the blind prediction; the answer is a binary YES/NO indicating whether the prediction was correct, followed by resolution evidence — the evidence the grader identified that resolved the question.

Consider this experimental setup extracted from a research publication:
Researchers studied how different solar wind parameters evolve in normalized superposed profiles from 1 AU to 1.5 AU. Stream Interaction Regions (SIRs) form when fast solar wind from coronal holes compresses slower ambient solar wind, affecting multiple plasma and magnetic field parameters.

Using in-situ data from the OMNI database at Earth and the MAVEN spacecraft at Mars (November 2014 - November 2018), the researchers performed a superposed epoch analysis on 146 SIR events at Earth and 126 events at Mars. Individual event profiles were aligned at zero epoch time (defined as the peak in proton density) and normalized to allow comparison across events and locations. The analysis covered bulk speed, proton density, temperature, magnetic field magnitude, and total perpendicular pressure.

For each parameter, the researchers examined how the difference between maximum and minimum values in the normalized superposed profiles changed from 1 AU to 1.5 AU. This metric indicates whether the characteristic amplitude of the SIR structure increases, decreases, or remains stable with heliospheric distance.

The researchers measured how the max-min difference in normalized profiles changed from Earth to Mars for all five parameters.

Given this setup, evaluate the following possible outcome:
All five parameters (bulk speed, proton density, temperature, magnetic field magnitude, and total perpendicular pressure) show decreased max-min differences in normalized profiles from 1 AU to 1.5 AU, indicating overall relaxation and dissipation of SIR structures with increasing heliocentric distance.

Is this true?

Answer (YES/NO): NO